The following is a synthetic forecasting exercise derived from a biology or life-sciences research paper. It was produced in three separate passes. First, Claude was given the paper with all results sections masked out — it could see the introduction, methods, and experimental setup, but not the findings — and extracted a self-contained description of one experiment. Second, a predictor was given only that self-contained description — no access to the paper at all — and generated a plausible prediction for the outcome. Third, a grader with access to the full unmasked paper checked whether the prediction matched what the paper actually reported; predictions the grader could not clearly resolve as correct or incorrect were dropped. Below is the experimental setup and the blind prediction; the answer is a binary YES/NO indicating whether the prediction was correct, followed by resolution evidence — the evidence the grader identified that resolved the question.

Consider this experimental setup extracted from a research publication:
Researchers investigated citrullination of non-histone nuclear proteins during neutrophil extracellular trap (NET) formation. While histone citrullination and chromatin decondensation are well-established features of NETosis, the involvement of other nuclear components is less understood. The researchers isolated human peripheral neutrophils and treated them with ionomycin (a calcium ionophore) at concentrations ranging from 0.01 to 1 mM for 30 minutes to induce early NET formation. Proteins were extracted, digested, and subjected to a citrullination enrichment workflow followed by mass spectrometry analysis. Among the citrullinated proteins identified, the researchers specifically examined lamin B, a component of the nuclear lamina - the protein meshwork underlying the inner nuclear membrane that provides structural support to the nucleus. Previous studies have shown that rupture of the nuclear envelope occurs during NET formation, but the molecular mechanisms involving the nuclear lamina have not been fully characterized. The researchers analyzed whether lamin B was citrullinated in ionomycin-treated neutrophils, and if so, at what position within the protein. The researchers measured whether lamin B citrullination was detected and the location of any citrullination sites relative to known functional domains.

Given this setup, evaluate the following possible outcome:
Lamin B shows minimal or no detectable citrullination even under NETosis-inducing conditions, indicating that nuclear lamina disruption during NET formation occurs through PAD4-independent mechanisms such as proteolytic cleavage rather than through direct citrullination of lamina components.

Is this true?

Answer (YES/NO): NO